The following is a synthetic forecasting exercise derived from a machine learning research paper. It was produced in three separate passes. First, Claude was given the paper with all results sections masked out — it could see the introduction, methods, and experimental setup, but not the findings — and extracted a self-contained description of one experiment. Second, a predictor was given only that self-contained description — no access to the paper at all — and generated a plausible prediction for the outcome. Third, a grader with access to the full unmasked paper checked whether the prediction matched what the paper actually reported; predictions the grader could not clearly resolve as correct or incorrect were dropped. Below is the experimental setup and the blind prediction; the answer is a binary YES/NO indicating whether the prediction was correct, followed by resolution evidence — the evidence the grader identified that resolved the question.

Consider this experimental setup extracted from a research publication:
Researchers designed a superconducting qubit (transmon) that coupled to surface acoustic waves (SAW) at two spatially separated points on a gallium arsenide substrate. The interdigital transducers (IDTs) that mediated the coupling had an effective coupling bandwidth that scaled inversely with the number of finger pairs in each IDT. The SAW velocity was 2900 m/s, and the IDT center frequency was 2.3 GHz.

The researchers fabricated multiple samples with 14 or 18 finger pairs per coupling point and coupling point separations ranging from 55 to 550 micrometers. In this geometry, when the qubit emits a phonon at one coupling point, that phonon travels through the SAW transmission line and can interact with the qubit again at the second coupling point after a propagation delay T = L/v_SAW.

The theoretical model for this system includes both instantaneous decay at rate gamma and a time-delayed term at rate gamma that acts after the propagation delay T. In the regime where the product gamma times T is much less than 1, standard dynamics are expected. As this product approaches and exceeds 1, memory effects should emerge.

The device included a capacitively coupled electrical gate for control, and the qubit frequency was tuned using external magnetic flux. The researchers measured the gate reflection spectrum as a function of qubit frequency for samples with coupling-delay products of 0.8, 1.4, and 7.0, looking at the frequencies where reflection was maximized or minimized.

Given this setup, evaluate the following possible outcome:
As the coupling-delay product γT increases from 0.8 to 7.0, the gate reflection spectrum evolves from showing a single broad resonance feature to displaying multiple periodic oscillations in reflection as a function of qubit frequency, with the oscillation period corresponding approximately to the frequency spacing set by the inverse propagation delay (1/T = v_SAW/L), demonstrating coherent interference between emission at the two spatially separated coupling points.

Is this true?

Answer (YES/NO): YES